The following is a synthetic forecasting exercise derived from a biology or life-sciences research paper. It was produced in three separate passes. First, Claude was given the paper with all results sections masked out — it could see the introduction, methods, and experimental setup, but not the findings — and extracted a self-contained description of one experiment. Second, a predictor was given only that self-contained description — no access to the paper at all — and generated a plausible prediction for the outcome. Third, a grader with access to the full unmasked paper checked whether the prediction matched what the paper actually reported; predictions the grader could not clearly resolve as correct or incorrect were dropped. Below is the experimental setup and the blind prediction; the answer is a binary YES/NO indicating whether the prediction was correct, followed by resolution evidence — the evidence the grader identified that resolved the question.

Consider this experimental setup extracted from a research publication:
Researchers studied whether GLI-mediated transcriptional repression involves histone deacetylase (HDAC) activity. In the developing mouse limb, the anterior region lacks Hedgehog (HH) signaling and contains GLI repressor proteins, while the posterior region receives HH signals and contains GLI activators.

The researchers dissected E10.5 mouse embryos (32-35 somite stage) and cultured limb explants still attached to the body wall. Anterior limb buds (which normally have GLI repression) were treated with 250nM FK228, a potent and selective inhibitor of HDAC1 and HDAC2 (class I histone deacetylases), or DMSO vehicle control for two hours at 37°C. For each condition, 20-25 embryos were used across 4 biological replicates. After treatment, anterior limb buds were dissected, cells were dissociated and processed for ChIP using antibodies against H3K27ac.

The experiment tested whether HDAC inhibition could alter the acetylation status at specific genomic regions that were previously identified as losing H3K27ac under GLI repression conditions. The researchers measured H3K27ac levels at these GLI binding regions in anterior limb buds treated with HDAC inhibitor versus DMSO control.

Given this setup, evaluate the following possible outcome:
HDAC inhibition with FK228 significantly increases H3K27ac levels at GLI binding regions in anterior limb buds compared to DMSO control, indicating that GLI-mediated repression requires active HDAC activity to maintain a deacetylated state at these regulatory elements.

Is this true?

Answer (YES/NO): YES